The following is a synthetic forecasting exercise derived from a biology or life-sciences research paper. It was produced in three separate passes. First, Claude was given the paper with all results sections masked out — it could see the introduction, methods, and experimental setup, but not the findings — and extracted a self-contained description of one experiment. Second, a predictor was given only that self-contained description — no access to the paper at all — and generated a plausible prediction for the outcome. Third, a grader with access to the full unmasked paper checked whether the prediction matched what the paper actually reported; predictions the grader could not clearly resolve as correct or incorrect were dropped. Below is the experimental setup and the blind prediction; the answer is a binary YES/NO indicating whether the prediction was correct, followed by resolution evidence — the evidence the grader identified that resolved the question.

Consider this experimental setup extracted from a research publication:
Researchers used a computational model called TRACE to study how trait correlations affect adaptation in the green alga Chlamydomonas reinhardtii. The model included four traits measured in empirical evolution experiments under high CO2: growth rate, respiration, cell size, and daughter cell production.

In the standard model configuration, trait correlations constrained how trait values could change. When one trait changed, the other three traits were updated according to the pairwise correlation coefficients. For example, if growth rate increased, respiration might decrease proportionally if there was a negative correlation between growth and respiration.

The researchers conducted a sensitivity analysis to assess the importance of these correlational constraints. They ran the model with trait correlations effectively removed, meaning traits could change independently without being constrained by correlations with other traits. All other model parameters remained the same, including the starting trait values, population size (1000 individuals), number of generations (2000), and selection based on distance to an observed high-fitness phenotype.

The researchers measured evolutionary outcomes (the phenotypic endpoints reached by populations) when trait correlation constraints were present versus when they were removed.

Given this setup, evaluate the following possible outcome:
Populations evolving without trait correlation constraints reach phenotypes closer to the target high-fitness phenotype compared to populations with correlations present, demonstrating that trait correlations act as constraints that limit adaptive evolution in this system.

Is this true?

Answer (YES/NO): YES